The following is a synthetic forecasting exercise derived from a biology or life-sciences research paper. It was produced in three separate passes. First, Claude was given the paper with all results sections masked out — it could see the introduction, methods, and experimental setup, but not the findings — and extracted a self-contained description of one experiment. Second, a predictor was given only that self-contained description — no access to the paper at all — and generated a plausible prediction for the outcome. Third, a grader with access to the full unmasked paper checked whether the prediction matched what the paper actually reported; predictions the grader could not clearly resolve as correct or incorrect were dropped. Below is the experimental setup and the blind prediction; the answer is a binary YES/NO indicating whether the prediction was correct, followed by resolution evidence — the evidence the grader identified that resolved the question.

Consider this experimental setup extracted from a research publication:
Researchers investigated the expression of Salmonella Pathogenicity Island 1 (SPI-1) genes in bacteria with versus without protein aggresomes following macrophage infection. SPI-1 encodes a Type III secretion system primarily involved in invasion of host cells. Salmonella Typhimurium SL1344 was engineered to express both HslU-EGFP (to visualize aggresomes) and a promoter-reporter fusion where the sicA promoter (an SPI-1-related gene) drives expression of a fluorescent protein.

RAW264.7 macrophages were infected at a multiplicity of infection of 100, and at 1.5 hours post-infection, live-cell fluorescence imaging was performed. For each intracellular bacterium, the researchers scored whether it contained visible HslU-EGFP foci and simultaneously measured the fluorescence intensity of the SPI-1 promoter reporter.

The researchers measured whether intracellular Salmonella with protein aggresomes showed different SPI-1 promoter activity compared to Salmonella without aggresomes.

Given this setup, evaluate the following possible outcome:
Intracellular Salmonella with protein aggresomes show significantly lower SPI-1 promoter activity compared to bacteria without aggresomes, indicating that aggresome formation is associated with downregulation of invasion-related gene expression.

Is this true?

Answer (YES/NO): NO